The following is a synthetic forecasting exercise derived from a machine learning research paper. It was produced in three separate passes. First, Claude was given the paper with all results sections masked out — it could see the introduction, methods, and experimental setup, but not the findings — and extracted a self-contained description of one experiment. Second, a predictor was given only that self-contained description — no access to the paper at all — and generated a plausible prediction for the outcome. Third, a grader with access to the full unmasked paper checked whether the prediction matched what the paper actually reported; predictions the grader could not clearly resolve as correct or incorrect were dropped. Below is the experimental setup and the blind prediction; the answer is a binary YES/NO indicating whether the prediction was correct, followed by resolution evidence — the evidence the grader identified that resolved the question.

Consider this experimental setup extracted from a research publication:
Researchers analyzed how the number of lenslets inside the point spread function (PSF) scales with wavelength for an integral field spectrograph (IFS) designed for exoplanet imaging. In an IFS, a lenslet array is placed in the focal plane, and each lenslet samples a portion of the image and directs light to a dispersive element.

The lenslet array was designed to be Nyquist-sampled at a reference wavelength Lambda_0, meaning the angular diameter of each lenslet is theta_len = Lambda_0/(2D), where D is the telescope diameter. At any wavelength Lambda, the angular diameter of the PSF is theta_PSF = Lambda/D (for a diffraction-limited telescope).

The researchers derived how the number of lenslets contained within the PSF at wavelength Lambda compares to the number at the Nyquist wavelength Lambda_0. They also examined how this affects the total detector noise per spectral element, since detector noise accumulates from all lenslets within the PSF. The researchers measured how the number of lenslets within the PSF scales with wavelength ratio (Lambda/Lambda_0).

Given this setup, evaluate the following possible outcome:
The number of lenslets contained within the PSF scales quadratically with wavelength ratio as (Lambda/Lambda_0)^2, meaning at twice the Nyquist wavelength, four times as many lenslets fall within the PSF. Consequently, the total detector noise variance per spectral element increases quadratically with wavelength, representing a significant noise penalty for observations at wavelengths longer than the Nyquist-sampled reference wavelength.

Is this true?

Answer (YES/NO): YES